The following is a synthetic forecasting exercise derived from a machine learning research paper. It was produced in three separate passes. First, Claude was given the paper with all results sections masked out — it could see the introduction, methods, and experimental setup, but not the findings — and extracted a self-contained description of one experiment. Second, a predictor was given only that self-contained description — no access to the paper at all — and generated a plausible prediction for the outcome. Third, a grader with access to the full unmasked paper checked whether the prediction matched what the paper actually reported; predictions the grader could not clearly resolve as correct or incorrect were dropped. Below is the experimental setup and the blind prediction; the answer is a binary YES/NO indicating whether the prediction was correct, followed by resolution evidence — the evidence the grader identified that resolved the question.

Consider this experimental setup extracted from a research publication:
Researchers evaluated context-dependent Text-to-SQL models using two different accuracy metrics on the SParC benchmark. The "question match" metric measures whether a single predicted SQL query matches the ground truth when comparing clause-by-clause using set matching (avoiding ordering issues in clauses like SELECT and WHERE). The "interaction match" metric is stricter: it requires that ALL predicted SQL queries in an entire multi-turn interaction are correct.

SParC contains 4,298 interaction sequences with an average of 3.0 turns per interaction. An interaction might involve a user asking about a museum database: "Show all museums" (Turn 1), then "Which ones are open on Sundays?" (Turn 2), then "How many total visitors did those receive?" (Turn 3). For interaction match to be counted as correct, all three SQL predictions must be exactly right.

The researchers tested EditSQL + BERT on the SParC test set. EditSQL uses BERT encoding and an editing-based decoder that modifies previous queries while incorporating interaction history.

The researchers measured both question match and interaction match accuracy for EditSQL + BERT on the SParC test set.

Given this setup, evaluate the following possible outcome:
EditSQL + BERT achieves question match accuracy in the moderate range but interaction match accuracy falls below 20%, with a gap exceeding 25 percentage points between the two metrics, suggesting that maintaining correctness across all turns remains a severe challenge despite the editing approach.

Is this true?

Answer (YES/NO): NO